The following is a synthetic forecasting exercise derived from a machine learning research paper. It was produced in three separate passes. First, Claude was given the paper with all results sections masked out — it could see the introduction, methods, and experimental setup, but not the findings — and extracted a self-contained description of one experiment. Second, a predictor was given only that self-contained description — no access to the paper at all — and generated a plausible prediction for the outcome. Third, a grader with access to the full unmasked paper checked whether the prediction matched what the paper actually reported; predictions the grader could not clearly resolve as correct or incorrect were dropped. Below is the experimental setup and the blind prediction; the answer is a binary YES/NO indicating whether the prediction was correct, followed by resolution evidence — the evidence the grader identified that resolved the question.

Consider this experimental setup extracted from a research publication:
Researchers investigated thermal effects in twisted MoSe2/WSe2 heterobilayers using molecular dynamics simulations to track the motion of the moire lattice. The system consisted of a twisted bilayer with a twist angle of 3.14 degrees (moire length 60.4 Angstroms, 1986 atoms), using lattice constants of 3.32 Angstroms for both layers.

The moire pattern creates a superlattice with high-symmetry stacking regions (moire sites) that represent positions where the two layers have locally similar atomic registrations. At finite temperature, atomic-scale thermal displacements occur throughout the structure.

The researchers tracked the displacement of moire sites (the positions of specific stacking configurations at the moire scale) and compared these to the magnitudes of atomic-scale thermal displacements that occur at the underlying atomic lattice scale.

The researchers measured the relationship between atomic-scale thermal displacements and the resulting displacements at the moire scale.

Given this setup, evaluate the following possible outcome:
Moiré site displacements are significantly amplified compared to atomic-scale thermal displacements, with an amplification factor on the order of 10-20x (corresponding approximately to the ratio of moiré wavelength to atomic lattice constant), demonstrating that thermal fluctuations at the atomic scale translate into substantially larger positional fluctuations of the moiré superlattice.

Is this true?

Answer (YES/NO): YES